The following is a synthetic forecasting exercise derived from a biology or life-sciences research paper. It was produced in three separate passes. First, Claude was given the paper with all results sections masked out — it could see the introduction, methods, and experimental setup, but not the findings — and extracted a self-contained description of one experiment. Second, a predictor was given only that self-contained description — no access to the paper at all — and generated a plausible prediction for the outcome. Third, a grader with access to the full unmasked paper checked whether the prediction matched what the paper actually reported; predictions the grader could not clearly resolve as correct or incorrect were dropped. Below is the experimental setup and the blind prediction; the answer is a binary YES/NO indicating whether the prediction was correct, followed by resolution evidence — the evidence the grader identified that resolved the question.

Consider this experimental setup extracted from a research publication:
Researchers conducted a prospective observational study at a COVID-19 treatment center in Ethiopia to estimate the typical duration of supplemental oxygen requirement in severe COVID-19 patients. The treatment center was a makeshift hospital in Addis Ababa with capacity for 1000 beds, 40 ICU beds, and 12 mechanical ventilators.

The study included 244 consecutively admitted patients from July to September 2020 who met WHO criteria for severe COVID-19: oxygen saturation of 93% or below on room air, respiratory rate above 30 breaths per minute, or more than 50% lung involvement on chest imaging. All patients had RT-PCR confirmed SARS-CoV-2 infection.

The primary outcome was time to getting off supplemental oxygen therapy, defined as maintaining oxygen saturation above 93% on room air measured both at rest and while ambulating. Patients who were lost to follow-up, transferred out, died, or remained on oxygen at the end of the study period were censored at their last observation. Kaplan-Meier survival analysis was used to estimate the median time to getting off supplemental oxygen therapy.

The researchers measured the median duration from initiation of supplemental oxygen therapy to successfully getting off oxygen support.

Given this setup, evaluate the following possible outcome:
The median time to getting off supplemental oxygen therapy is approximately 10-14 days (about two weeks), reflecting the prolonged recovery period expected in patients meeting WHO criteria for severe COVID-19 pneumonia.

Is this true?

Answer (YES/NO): NO